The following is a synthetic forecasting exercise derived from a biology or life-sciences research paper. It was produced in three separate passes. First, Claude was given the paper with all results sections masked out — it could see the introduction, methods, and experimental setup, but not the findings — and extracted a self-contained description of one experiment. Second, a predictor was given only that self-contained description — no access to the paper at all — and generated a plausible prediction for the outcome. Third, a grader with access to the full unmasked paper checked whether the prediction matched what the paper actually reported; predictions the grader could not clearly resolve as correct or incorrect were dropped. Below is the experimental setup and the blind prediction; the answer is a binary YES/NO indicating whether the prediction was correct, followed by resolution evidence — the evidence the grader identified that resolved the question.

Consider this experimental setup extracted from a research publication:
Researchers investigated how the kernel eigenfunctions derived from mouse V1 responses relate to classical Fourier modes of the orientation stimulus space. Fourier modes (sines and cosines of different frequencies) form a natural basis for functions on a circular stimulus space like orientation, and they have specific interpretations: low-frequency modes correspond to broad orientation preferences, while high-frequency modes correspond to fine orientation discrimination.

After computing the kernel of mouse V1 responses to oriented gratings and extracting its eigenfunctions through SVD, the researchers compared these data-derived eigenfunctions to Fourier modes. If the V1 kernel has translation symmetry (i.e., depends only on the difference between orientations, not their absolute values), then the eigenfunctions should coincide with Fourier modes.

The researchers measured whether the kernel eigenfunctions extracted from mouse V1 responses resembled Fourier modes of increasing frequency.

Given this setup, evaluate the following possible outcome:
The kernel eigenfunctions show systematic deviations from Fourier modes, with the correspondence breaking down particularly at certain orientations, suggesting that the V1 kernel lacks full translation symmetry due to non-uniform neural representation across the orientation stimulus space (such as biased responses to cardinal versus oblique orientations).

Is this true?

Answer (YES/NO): NO